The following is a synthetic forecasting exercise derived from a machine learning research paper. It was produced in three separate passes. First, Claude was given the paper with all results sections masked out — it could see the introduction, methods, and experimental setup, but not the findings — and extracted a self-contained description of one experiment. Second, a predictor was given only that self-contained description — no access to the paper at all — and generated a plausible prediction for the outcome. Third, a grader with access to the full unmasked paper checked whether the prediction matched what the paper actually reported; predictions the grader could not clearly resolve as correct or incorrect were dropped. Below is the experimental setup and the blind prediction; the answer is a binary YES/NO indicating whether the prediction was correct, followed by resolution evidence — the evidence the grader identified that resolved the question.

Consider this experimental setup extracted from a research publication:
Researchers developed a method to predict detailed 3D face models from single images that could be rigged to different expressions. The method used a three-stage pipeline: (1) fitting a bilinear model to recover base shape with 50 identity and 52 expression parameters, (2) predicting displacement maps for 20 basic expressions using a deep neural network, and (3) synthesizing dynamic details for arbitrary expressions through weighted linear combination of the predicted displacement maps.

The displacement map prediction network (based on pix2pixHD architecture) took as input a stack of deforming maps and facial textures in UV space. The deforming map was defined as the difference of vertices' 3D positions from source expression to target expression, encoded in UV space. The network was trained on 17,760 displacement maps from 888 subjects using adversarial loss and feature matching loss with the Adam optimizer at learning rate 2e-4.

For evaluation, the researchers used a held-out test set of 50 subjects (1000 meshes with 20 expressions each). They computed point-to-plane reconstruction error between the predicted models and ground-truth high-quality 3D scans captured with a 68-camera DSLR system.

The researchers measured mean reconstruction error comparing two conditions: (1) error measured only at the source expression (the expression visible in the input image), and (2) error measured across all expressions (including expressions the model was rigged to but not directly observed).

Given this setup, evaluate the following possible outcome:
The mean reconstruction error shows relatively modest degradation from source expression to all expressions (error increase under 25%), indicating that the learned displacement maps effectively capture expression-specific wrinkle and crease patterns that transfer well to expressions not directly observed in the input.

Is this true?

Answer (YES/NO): YES